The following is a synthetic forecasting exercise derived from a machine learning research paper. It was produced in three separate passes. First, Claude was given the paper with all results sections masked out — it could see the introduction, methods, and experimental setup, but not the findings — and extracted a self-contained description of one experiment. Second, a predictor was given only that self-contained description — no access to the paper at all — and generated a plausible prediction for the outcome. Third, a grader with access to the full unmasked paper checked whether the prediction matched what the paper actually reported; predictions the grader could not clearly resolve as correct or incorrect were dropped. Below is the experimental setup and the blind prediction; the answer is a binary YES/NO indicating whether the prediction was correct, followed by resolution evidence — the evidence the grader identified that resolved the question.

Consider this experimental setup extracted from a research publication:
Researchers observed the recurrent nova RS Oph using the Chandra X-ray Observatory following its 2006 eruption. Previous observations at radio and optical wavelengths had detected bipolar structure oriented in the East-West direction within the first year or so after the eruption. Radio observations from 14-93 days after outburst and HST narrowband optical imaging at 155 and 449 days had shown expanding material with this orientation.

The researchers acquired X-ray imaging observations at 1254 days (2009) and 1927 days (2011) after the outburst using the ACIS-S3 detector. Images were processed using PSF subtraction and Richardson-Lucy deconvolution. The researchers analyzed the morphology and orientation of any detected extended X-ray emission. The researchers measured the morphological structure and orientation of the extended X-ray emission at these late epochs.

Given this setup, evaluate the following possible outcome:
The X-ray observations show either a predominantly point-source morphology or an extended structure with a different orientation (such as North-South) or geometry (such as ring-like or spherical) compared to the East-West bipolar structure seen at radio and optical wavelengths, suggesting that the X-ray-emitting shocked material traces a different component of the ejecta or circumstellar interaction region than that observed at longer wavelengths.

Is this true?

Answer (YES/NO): NO